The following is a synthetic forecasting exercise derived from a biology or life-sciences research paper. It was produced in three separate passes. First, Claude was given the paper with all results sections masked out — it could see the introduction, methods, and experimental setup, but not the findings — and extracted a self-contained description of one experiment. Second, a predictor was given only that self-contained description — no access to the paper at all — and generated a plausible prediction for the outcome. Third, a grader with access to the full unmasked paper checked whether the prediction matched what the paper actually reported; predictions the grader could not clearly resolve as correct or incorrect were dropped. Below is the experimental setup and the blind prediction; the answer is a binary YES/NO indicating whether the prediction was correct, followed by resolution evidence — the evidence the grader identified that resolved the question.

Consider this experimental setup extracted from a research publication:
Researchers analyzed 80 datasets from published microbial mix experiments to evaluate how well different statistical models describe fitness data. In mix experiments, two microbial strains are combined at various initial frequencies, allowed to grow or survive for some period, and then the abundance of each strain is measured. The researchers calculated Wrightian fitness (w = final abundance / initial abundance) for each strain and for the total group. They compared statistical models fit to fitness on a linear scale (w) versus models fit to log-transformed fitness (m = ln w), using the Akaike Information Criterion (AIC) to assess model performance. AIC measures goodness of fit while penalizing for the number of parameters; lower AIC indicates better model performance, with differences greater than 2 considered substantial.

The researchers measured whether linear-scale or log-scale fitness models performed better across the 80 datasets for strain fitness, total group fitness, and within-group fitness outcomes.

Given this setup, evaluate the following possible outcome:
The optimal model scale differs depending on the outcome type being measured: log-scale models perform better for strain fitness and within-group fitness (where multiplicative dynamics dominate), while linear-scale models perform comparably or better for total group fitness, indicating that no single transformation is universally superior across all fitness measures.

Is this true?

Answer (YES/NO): NO